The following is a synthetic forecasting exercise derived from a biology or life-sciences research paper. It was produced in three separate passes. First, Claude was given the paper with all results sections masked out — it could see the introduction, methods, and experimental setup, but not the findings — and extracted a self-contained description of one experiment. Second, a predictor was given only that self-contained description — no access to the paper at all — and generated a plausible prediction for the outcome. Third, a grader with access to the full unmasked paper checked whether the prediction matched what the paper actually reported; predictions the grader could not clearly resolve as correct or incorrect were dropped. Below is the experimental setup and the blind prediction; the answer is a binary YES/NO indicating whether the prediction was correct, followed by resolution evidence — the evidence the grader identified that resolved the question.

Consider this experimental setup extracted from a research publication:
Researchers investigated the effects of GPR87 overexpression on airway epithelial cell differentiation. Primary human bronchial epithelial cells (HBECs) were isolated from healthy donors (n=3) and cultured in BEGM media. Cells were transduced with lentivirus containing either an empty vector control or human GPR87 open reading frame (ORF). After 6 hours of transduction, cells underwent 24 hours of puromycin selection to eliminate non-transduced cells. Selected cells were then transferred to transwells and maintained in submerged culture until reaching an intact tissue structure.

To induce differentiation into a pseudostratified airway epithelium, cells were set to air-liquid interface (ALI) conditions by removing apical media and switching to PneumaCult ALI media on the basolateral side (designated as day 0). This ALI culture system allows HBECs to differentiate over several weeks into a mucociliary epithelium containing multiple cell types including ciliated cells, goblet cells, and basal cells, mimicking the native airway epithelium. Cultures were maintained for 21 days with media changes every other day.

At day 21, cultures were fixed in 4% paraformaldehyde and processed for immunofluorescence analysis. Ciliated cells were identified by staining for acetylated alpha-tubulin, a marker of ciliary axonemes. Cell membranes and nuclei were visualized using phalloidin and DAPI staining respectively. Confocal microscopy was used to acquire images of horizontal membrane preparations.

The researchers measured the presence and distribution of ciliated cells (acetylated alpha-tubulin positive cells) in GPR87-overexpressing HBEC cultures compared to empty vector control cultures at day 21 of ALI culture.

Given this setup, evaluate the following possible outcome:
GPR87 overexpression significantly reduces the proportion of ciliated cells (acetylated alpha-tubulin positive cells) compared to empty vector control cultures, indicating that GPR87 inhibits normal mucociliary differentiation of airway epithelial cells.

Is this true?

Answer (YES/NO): YES